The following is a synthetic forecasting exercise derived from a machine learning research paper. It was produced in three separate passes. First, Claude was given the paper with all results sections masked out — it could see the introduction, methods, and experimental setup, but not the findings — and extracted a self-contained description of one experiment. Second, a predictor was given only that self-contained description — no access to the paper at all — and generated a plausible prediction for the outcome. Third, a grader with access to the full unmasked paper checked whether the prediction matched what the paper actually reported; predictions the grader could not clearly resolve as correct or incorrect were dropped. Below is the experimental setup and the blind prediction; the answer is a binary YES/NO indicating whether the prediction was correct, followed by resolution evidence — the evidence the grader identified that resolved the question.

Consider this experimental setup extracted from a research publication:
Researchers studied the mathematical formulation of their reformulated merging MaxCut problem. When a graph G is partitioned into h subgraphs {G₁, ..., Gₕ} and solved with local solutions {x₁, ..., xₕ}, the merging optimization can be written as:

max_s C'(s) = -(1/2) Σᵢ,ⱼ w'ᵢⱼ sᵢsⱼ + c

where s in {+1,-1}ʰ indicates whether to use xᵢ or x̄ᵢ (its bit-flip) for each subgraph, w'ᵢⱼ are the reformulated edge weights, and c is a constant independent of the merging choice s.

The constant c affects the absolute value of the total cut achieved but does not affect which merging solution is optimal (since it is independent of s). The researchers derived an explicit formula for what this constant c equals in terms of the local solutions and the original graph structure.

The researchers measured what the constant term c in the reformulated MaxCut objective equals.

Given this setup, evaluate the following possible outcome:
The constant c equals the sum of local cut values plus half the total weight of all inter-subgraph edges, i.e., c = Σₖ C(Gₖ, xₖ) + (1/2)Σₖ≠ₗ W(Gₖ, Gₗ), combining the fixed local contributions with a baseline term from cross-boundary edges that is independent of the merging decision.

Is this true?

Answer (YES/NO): YES